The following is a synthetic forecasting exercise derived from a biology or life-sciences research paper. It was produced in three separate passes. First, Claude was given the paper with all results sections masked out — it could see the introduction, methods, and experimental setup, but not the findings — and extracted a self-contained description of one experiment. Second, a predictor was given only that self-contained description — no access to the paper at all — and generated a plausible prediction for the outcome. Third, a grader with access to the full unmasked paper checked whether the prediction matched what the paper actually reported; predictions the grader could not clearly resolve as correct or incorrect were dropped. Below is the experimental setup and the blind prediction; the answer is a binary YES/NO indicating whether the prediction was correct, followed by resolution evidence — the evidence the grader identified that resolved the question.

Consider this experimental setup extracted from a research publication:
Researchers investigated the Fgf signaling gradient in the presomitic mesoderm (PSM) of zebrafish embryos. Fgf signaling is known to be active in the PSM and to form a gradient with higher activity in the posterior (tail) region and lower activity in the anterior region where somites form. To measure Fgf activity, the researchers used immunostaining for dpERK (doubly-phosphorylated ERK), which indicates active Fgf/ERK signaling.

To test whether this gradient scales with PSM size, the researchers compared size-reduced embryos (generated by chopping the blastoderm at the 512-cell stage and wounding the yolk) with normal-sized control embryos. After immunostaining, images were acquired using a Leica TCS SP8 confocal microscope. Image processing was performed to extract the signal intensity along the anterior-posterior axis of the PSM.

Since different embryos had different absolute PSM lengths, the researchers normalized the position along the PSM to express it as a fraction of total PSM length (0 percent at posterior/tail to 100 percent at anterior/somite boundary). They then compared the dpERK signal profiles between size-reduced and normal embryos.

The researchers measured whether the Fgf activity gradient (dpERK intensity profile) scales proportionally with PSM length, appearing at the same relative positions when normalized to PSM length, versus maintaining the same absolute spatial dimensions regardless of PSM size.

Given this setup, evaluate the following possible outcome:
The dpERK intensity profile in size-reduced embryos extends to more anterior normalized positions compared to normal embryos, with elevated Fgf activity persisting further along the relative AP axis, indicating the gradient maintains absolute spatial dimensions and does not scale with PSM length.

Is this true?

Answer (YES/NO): NO